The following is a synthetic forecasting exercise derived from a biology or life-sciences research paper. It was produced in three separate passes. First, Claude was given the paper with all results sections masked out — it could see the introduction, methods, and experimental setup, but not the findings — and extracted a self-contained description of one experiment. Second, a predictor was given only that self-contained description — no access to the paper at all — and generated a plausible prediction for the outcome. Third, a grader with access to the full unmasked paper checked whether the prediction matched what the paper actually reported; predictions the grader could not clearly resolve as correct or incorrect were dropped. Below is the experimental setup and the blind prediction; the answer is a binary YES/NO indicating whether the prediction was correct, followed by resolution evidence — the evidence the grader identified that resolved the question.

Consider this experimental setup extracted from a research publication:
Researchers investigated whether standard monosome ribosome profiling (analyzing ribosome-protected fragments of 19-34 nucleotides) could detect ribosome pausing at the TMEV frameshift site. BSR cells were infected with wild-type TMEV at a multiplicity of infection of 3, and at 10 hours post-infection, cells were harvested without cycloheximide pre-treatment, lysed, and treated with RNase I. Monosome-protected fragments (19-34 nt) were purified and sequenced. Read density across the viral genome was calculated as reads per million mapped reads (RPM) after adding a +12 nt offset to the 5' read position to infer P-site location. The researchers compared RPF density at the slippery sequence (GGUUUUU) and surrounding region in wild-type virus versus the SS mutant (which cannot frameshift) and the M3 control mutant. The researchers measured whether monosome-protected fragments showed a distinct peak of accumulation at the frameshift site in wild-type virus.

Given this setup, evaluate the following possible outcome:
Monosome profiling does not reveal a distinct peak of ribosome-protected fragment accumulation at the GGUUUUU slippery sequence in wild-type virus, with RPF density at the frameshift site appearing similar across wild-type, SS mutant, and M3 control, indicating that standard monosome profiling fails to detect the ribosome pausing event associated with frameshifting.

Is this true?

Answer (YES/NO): NO